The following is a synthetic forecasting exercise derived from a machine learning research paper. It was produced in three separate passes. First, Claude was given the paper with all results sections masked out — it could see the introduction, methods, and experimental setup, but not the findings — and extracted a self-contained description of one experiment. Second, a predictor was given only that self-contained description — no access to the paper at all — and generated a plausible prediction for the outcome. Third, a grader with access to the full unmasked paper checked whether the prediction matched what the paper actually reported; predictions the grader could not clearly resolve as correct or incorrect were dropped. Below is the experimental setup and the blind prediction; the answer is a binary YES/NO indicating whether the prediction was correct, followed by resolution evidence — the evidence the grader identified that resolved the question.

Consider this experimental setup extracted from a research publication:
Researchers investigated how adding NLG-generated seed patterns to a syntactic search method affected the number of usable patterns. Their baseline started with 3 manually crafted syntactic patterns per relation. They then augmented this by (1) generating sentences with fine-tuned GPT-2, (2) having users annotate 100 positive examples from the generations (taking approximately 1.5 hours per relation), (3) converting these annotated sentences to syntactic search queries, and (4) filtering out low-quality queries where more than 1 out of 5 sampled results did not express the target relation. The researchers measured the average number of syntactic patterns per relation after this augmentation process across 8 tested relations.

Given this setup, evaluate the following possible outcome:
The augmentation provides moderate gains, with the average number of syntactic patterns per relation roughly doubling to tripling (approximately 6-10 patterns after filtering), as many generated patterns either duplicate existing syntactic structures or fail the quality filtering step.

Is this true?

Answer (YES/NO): YES